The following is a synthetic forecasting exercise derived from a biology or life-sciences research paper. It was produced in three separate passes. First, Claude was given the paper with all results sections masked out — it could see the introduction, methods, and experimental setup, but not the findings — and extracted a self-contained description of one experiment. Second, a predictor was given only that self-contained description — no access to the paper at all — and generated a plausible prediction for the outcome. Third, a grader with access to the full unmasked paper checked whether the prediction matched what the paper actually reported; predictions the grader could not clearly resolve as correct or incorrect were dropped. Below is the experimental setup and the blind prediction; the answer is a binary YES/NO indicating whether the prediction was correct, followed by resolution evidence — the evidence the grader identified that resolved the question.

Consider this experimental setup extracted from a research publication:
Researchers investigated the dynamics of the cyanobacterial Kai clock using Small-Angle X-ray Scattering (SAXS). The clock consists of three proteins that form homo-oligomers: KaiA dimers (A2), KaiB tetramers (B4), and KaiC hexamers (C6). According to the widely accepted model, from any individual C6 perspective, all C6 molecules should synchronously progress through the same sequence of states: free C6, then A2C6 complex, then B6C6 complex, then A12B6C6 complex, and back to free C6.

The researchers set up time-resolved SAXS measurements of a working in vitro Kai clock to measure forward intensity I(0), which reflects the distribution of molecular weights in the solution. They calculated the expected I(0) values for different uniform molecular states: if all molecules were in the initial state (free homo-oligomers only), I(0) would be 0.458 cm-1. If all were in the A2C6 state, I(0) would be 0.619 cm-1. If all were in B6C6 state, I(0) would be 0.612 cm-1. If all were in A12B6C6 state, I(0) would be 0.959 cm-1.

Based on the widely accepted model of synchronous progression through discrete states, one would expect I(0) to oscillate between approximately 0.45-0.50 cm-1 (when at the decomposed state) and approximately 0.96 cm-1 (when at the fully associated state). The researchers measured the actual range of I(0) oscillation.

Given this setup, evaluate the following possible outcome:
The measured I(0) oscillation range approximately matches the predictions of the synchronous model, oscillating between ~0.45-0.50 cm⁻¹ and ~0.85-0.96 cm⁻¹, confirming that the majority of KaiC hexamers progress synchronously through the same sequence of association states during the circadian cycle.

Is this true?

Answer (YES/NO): NO